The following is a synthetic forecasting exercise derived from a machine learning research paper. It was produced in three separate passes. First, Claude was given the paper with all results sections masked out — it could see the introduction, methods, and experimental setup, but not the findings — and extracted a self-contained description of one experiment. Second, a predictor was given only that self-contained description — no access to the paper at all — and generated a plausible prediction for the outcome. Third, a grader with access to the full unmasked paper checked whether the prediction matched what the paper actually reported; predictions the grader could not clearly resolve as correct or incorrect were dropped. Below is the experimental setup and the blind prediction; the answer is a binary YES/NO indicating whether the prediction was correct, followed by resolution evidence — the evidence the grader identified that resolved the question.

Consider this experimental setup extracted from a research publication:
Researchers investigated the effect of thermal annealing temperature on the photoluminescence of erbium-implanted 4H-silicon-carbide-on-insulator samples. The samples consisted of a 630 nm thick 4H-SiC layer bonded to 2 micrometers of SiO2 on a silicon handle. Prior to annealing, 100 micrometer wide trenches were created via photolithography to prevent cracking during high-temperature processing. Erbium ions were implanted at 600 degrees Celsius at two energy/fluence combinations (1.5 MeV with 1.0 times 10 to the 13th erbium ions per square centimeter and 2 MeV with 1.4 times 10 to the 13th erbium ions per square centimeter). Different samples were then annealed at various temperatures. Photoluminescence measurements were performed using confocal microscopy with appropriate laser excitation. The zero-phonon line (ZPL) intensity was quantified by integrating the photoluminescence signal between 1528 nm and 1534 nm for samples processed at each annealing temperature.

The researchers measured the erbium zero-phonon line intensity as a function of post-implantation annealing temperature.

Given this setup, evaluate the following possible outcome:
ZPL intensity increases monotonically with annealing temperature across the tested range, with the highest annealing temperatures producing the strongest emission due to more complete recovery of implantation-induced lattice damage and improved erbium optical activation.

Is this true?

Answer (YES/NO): NO